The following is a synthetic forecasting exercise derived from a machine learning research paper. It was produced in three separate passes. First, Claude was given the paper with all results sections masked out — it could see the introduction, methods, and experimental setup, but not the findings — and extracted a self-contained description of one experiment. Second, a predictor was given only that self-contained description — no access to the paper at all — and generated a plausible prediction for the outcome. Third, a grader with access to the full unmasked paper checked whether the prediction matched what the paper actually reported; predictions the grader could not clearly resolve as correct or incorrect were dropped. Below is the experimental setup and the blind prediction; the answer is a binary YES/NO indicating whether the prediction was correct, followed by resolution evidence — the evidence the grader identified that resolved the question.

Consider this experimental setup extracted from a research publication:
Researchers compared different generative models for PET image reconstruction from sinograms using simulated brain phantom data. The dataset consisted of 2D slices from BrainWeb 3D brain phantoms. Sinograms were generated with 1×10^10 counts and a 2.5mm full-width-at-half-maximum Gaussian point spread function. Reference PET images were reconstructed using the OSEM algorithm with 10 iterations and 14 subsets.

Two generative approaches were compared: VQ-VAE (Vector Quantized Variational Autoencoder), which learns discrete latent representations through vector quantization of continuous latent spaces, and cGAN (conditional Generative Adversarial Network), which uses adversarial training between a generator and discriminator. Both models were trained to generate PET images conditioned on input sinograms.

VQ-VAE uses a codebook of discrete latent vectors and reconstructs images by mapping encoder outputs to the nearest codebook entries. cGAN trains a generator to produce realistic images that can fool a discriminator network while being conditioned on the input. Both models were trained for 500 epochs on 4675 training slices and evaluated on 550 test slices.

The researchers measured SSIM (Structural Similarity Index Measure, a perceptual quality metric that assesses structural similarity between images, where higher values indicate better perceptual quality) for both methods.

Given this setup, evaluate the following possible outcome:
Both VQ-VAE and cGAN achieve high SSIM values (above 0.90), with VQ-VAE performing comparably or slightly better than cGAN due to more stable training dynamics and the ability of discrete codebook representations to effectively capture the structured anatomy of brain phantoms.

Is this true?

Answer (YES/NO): NO